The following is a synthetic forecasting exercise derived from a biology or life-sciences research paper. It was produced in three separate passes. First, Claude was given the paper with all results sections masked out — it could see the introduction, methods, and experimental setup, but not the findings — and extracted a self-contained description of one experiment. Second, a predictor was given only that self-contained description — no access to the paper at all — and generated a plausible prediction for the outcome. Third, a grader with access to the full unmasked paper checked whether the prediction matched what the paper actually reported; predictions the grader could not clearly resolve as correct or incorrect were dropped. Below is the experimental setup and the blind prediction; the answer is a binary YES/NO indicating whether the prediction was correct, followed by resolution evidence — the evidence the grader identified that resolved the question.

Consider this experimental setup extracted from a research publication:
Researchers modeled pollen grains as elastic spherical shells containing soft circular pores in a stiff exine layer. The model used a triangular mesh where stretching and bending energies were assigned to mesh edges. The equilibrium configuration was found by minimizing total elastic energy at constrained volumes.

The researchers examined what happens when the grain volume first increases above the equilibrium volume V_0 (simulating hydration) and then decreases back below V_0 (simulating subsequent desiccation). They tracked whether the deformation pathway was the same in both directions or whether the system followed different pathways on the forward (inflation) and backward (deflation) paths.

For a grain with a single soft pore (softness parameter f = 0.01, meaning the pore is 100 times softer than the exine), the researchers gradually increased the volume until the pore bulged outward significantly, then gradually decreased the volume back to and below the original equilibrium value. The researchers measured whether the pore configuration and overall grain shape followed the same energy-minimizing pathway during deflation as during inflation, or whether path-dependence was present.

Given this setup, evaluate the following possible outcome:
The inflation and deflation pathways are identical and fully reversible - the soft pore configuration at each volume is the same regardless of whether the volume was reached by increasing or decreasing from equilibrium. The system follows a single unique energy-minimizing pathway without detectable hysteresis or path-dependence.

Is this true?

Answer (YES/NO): NO